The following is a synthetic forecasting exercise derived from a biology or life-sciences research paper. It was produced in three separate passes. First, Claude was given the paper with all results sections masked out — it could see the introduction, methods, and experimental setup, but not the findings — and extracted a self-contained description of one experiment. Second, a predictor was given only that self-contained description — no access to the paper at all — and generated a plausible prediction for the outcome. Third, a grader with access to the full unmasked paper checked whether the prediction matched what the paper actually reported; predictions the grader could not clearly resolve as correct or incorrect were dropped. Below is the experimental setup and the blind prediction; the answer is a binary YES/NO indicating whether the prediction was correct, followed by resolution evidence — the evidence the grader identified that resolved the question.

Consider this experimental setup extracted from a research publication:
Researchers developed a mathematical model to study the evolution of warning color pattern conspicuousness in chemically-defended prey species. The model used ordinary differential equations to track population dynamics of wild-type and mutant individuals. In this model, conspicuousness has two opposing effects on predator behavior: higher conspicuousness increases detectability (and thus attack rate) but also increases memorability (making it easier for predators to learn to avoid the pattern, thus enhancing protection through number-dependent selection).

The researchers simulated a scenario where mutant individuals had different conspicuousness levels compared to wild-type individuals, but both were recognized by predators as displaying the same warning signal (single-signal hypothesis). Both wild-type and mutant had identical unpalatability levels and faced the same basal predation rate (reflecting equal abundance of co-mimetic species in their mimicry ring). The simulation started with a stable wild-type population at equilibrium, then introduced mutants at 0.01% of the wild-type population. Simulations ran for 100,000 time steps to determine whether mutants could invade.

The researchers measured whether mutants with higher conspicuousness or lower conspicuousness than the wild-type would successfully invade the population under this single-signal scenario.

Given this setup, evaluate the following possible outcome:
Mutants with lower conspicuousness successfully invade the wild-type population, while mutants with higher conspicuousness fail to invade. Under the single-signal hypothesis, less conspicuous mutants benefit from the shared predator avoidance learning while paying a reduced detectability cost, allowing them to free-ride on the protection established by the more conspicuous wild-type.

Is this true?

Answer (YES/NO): YES